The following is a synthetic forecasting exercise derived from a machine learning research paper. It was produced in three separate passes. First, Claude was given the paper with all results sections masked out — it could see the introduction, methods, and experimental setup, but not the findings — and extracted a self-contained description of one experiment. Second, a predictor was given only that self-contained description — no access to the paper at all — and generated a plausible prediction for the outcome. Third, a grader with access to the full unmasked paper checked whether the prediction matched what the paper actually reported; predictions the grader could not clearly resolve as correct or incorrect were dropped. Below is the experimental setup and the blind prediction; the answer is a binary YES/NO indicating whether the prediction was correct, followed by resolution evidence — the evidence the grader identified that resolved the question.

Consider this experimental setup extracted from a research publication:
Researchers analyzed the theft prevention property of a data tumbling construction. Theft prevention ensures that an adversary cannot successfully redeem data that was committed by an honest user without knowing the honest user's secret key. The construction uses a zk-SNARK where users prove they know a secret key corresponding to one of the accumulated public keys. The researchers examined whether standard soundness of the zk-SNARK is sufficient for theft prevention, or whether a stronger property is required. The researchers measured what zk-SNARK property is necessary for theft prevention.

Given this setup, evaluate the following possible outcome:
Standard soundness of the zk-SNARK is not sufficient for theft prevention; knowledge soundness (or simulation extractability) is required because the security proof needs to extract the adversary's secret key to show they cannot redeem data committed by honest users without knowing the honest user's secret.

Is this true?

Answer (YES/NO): YES